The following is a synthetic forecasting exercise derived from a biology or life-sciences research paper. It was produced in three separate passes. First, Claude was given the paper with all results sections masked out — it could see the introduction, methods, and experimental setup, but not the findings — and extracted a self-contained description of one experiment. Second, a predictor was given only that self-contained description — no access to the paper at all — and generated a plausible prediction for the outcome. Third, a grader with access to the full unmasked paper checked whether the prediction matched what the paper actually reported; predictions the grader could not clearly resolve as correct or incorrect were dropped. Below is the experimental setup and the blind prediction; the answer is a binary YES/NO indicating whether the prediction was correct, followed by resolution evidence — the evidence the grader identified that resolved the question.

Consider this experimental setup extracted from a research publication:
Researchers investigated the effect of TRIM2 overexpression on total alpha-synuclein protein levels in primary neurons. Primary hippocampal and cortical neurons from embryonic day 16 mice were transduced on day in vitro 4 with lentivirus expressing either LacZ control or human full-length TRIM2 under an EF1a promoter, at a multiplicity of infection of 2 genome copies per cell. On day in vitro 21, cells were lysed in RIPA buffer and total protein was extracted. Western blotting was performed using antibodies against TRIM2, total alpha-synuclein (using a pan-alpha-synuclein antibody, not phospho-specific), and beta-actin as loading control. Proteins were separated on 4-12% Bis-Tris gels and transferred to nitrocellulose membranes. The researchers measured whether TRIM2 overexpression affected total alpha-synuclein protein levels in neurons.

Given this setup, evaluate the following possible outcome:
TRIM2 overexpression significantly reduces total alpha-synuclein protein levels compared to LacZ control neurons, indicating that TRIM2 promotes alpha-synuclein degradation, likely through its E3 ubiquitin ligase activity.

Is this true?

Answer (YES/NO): NO